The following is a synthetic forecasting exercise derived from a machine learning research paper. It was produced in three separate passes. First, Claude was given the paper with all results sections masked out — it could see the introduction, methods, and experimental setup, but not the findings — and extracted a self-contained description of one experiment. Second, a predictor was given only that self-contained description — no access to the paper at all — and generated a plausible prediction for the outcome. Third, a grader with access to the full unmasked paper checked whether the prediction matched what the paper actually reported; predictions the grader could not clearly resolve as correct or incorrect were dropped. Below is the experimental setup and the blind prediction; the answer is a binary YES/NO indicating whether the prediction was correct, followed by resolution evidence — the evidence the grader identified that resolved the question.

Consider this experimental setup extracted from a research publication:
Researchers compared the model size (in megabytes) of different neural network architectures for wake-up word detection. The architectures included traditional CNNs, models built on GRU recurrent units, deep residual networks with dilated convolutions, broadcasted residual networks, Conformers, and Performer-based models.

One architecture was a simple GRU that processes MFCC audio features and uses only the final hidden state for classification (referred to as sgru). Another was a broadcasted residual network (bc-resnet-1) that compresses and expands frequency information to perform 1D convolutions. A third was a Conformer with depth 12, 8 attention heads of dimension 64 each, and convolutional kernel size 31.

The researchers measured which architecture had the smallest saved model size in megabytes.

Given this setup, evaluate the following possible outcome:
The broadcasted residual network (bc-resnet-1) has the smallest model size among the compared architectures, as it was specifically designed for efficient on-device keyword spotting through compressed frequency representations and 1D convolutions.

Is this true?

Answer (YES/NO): NO